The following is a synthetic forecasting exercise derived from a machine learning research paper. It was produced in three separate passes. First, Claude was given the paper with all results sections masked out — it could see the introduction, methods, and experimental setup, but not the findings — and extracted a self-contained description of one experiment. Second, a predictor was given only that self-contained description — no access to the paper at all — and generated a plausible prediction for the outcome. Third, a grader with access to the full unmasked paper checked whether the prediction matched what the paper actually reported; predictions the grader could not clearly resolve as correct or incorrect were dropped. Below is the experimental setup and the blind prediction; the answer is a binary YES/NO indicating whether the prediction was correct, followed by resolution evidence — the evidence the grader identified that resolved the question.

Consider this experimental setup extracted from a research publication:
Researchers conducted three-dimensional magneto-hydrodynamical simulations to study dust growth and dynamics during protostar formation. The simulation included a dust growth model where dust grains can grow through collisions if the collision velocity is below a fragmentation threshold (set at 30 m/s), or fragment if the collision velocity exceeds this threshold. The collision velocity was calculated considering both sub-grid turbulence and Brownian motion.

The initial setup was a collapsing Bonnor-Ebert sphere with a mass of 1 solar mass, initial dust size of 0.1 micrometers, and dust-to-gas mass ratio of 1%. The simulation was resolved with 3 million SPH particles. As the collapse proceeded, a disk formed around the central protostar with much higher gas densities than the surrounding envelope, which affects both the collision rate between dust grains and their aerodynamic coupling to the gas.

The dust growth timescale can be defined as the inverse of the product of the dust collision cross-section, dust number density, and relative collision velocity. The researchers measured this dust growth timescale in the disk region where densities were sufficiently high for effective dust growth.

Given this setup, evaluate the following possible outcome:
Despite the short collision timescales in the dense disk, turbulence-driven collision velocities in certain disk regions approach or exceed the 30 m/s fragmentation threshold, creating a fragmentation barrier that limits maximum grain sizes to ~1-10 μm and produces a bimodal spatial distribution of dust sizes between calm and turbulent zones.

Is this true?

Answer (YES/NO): NO